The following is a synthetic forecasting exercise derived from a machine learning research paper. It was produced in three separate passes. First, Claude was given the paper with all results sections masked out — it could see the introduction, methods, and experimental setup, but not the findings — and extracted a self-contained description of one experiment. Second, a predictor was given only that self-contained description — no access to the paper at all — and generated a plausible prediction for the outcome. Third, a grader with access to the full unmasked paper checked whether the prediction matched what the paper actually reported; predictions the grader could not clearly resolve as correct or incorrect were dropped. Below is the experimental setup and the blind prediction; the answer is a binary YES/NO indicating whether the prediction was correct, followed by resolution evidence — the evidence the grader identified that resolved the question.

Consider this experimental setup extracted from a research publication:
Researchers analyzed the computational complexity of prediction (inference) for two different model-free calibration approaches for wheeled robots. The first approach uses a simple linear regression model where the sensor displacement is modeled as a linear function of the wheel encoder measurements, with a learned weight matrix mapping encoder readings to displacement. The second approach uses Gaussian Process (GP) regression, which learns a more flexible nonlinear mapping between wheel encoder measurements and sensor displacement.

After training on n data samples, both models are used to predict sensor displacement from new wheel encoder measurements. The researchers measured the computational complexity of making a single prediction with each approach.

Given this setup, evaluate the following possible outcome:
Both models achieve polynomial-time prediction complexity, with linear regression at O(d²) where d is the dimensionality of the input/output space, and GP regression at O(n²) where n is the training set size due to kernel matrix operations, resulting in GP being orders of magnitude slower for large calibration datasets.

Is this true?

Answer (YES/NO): NO